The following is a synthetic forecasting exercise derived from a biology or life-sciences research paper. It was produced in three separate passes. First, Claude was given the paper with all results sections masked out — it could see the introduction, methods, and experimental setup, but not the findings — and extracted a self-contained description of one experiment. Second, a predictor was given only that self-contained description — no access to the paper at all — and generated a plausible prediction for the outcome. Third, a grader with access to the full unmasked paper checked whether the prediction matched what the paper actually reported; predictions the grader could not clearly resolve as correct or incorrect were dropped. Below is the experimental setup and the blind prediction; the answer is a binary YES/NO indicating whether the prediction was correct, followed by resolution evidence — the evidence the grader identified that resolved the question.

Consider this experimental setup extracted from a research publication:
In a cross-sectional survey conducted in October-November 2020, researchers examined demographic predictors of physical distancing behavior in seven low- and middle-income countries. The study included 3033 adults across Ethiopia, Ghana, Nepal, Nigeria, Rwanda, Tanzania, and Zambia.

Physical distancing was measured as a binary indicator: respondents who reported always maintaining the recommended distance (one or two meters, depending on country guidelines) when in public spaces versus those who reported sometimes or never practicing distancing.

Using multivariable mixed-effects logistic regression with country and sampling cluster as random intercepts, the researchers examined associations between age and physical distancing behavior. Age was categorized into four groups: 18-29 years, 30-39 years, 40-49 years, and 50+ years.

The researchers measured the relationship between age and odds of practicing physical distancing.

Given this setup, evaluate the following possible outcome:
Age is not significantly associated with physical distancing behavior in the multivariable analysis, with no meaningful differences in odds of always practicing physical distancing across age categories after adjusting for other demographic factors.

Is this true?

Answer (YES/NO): NO